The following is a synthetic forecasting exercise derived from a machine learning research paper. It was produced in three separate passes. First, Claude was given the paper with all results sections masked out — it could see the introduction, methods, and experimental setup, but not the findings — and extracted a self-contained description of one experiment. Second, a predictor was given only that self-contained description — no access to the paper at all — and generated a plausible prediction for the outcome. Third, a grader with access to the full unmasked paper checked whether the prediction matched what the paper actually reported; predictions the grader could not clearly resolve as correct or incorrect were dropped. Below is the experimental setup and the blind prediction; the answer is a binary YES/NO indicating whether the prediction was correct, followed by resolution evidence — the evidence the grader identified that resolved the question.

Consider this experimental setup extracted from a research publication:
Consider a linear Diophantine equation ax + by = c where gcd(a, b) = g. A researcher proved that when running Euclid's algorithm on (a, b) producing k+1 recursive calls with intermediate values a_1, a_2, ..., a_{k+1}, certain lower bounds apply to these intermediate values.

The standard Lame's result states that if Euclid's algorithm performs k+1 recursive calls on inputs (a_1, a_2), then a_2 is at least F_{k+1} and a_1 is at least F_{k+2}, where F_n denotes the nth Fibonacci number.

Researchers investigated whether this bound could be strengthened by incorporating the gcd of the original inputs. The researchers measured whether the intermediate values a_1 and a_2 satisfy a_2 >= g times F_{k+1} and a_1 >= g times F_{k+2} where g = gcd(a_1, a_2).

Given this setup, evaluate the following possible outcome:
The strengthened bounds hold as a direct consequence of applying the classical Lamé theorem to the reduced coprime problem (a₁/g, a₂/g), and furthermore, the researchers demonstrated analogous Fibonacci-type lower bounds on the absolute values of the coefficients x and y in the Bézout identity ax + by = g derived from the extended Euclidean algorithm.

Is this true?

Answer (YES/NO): NO